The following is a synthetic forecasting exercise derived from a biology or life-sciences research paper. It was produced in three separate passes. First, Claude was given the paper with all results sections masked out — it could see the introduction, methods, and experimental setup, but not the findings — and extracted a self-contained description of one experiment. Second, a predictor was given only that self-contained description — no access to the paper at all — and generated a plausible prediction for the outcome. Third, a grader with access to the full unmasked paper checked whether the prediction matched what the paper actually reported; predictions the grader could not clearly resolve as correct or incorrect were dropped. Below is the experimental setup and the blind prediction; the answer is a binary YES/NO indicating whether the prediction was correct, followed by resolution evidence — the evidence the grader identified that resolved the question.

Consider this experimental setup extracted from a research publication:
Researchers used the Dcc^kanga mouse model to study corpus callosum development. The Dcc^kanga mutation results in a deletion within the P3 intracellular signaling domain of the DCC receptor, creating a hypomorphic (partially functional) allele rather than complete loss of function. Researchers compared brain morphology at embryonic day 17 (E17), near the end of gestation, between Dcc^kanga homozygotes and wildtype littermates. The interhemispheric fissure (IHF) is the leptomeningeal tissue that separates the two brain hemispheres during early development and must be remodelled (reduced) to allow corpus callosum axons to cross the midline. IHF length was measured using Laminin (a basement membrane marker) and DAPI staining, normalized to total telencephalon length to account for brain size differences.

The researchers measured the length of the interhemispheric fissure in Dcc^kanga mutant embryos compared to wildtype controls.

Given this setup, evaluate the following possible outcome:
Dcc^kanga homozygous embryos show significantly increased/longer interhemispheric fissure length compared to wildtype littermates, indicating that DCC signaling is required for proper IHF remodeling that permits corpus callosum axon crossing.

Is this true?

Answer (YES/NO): YES